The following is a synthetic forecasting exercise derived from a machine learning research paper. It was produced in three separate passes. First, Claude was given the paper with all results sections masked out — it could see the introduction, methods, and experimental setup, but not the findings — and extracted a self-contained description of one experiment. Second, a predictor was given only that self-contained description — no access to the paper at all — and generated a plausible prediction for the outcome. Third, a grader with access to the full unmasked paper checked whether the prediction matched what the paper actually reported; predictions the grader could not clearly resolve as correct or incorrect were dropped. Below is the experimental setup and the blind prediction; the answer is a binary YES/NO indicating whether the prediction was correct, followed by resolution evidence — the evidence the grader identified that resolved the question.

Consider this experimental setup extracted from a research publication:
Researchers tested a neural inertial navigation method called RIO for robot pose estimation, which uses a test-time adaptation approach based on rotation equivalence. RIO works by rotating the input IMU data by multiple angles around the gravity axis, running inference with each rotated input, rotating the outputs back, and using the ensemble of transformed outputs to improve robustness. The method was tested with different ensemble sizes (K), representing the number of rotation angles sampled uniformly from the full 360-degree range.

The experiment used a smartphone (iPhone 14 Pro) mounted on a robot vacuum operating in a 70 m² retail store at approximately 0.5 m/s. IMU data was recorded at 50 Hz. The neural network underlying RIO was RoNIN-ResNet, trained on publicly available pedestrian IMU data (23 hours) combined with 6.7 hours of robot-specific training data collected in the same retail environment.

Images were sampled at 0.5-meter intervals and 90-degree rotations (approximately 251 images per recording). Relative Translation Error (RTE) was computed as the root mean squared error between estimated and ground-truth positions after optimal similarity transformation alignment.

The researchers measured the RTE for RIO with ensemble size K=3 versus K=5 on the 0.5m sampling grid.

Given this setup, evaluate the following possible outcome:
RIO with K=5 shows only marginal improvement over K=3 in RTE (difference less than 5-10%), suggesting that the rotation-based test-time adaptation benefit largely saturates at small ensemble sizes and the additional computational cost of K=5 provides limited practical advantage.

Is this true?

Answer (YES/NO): NO